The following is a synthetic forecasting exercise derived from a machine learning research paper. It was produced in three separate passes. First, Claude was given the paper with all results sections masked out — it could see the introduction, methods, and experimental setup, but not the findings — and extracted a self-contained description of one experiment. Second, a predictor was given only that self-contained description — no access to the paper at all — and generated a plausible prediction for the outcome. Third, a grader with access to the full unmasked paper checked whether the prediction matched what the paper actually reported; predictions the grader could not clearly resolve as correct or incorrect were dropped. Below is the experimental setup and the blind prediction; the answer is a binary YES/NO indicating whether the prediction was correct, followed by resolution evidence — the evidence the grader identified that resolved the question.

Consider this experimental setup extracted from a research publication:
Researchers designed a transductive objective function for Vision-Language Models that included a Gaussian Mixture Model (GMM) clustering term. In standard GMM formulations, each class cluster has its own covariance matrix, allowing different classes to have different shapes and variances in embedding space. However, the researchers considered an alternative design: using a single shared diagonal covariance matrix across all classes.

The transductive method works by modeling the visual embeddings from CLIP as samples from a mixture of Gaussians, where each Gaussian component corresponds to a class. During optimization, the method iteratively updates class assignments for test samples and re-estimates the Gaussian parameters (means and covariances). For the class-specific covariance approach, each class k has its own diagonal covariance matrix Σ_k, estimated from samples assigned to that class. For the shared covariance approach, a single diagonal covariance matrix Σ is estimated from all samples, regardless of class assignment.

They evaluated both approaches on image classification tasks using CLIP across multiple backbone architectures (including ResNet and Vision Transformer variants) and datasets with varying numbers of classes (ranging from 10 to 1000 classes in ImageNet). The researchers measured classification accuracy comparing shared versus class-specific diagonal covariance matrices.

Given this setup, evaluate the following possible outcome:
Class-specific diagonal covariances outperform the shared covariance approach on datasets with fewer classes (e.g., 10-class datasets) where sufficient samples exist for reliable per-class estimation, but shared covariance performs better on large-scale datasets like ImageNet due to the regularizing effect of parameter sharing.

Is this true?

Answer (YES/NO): NO